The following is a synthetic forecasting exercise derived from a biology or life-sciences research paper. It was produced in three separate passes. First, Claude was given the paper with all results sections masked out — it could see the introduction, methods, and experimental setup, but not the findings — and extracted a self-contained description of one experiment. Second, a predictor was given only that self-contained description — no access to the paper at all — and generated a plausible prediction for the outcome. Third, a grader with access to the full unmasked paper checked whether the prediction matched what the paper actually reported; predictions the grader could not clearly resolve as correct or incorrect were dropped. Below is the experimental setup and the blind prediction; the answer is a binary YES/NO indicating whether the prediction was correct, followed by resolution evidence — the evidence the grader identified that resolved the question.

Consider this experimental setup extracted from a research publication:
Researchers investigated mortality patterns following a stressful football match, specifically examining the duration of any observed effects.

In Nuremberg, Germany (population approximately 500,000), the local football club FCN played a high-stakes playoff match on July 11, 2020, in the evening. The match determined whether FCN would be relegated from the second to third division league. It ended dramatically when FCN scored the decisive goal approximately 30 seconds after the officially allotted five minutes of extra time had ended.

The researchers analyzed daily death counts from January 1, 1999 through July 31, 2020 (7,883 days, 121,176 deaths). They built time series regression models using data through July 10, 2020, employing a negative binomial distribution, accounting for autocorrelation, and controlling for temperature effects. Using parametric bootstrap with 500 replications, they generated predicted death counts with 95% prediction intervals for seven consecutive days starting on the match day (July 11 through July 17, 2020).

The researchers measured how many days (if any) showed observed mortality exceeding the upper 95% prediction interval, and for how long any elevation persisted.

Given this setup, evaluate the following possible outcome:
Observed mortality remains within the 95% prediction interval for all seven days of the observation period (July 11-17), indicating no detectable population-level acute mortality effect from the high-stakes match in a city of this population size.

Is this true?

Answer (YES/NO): NO